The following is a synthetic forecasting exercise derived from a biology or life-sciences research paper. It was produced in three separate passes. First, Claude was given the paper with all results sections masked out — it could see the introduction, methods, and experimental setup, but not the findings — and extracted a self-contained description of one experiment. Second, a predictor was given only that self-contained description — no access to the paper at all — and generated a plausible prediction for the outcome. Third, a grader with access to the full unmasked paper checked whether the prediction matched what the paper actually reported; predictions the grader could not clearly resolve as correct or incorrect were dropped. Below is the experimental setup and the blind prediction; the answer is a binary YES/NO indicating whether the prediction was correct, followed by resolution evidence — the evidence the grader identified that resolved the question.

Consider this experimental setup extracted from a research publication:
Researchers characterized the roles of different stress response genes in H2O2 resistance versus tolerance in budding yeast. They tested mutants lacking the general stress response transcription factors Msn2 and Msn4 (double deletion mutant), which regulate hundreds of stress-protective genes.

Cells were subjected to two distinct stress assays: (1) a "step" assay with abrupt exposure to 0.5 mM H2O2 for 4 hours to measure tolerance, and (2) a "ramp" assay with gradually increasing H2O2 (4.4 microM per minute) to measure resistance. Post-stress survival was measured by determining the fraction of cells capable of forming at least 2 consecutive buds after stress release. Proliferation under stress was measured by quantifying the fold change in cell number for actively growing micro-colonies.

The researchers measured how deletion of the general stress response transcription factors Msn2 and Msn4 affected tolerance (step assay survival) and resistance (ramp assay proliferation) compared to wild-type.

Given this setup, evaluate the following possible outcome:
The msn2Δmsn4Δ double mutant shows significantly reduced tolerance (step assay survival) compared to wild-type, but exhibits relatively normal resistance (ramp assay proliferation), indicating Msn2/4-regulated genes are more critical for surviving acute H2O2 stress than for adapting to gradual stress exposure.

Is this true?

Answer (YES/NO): YES